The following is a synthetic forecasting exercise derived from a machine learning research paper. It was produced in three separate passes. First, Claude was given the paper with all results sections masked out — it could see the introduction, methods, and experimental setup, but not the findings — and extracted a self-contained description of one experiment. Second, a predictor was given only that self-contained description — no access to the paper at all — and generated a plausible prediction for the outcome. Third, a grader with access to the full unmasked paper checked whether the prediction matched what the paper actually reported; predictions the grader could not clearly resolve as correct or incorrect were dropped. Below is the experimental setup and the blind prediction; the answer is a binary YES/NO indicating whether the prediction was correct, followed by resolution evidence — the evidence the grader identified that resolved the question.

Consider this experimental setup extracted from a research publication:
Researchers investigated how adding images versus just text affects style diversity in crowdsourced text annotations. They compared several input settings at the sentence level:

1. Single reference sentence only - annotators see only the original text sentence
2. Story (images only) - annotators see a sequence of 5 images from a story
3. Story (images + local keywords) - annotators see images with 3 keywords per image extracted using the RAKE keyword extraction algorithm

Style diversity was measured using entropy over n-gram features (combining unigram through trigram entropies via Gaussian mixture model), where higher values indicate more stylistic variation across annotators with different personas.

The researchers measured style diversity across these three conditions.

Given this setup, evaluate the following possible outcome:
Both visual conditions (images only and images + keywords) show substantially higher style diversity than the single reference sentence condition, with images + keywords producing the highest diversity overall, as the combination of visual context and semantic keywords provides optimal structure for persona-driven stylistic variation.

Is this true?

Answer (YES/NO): NO